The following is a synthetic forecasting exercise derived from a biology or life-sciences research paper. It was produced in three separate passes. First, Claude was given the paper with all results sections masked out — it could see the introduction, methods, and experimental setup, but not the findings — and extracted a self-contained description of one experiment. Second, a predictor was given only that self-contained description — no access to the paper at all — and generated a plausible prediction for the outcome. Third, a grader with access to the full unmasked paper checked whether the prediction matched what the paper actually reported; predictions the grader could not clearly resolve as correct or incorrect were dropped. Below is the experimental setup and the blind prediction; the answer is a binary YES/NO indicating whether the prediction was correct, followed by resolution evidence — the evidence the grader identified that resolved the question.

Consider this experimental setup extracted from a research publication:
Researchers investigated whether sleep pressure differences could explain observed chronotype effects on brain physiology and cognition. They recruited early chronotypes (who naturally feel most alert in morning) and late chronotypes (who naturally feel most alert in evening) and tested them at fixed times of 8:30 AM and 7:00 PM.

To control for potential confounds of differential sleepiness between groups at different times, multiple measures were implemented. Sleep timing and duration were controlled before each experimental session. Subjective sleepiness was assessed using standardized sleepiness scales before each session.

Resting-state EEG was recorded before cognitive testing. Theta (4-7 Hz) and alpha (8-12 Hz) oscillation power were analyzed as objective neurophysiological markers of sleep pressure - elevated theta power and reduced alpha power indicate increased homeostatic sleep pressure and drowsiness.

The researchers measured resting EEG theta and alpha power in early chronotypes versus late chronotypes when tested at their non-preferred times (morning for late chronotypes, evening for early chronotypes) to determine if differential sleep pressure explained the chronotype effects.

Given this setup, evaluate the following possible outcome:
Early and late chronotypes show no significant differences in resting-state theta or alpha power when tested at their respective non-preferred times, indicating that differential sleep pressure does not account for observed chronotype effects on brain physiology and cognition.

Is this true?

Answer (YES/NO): YES